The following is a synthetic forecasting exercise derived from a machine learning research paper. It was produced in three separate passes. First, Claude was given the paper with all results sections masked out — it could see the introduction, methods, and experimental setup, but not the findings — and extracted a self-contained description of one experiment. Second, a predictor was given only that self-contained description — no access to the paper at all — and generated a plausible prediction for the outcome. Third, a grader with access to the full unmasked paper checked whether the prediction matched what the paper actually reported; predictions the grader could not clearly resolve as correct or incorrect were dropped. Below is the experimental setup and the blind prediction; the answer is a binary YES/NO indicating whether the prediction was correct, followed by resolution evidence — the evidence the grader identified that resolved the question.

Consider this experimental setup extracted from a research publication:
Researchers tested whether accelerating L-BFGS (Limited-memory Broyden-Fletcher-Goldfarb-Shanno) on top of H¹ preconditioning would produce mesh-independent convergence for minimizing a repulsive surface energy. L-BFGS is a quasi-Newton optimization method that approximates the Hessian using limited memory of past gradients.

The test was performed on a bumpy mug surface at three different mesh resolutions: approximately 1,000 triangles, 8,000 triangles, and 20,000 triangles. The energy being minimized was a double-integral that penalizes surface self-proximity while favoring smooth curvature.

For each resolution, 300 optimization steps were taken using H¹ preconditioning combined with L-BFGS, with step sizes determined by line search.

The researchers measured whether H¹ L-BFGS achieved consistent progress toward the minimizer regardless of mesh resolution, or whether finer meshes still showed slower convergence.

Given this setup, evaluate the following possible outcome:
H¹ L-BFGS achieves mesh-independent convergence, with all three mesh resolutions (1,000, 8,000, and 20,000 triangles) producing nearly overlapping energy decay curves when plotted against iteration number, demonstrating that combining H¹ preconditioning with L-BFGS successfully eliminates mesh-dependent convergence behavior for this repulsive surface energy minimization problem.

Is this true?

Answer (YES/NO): NO